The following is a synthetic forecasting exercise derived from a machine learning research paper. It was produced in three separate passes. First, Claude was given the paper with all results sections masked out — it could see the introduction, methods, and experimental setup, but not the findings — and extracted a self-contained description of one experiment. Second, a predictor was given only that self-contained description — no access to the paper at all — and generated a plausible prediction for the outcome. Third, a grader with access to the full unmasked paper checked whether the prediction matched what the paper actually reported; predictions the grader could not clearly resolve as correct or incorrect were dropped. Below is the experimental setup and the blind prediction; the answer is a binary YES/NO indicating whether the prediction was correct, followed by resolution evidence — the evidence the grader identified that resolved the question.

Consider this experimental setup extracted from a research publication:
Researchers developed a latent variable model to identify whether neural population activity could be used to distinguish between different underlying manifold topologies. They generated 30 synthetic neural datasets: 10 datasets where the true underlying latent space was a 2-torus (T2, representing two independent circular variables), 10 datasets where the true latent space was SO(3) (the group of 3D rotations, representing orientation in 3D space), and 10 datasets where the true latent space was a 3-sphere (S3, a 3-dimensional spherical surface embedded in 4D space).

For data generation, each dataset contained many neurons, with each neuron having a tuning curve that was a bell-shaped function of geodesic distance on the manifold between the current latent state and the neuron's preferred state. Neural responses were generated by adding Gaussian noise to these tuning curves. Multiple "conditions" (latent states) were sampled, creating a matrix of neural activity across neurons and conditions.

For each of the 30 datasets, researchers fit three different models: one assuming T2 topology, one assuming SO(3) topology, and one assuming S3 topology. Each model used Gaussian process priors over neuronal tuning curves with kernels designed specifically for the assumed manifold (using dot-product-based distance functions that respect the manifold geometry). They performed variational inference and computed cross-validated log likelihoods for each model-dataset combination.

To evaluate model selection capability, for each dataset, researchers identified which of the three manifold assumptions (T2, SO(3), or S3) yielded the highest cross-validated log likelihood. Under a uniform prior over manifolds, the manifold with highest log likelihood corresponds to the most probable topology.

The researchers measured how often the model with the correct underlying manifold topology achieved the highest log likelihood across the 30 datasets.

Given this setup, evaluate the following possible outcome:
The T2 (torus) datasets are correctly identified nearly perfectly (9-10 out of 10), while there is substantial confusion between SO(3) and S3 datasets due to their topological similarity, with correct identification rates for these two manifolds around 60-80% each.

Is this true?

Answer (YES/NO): NO